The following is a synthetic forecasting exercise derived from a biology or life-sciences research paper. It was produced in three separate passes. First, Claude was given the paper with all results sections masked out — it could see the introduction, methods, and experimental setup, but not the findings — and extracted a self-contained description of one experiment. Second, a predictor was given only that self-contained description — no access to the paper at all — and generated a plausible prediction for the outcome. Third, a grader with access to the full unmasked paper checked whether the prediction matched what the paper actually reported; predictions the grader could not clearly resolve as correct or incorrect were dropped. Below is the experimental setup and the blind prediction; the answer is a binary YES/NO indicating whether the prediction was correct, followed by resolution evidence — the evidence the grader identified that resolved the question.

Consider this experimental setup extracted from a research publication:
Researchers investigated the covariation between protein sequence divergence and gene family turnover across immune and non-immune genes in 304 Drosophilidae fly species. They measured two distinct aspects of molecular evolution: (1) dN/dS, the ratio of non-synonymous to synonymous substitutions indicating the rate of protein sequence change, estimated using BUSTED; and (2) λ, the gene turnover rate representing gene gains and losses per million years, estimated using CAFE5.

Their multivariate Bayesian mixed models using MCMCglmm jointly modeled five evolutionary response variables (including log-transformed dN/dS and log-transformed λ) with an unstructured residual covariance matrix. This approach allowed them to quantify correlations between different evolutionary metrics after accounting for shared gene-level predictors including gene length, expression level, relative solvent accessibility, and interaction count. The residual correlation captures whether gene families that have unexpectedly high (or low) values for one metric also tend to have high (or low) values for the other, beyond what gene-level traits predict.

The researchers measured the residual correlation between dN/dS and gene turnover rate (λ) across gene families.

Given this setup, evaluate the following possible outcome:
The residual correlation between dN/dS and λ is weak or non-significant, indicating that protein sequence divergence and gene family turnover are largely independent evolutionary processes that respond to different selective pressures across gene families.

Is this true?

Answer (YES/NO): YES